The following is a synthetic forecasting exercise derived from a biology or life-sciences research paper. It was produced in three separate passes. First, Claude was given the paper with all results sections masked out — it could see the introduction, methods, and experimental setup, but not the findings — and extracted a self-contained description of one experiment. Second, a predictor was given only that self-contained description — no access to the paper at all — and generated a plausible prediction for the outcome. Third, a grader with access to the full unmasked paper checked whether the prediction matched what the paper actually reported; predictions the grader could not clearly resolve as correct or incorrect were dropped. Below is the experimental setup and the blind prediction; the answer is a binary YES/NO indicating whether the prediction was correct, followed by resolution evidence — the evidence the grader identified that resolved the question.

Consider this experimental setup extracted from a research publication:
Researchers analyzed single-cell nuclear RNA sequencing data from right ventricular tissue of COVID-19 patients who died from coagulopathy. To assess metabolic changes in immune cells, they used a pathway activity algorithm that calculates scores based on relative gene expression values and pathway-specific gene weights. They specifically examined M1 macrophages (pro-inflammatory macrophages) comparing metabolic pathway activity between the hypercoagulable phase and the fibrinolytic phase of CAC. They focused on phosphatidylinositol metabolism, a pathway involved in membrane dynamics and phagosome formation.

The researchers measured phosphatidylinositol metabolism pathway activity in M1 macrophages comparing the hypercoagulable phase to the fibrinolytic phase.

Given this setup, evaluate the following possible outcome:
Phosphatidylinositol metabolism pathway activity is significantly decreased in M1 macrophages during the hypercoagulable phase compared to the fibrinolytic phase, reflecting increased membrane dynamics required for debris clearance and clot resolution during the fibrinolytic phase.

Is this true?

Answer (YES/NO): YES